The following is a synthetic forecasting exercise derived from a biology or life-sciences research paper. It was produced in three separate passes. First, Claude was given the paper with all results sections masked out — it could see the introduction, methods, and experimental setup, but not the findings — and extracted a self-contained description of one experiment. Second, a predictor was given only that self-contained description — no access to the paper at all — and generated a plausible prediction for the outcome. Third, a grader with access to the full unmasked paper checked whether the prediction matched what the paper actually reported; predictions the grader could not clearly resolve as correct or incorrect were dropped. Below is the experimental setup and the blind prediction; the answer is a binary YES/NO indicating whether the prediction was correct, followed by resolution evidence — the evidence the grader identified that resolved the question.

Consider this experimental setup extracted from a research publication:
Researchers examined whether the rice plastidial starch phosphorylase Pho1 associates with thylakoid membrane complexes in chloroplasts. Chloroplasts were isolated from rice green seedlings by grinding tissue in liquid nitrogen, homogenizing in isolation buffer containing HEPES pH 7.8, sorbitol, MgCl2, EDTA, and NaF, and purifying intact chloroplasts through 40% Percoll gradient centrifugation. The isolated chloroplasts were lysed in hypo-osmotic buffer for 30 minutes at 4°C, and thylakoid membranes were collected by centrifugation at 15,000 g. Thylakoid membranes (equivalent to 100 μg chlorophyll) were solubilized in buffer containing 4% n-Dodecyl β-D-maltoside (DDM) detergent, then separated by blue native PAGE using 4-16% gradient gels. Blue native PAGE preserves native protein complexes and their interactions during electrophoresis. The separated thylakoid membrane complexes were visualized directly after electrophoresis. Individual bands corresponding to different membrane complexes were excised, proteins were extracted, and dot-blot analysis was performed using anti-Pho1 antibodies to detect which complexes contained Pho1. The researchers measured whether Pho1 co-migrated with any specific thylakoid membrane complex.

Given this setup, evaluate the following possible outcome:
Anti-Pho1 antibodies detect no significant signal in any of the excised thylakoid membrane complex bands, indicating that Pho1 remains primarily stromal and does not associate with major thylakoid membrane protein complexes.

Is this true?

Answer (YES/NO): NO